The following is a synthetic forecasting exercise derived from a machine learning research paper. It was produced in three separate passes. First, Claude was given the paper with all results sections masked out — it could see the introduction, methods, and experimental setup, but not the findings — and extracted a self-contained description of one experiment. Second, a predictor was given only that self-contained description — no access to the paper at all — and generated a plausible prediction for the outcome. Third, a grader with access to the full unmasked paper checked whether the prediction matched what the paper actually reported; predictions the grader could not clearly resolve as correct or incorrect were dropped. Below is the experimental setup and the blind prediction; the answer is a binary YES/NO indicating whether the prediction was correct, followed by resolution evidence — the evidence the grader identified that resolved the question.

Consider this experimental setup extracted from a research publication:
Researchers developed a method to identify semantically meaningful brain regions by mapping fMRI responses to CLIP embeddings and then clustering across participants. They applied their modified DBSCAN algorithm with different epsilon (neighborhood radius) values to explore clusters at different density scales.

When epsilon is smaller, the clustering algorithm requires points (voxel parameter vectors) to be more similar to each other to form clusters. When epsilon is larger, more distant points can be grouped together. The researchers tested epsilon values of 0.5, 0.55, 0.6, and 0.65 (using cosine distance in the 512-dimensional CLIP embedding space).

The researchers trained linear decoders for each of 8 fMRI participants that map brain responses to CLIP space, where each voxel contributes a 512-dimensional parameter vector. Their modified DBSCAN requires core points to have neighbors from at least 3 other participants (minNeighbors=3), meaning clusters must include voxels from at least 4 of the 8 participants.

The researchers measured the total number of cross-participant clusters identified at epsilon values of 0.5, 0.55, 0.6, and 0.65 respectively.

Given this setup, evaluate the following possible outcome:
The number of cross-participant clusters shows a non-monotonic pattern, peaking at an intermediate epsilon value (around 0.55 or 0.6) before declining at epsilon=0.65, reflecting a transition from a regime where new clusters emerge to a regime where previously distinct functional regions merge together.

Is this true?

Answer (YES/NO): YES